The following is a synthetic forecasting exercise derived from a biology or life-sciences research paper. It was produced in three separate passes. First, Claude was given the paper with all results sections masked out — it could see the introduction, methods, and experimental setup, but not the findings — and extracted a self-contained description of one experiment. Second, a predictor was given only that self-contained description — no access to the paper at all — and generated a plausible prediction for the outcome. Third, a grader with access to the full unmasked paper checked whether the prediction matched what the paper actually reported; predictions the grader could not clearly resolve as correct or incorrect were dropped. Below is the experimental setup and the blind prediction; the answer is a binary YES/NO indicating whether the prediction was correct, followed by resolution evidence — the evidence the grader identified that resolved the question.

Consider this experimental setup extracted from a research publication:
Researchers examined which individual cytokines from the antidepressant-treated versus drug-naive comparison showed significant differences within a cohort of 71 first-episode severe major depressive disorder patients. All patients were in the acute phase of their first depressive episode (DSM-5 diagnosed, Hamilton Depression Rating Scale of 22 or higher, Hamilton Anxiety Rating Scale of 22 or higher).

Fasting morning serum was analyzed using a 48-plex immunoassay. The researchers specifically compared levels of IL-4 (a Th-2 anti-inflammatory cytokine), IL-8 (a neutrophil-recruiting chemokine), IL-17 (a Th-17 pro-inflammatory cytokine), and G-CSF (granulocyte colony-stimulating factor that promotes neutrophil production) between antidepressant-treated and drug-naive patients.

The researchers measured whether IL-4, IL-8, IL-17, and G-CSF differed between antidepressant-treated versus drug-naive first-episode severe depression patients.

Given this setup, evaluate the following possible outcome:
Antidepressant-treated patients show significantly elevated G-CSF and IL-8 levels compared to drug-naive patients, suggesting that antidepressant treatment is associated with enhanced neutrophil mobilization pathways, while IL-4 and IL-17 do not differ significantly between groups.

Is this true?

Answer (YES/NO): NO